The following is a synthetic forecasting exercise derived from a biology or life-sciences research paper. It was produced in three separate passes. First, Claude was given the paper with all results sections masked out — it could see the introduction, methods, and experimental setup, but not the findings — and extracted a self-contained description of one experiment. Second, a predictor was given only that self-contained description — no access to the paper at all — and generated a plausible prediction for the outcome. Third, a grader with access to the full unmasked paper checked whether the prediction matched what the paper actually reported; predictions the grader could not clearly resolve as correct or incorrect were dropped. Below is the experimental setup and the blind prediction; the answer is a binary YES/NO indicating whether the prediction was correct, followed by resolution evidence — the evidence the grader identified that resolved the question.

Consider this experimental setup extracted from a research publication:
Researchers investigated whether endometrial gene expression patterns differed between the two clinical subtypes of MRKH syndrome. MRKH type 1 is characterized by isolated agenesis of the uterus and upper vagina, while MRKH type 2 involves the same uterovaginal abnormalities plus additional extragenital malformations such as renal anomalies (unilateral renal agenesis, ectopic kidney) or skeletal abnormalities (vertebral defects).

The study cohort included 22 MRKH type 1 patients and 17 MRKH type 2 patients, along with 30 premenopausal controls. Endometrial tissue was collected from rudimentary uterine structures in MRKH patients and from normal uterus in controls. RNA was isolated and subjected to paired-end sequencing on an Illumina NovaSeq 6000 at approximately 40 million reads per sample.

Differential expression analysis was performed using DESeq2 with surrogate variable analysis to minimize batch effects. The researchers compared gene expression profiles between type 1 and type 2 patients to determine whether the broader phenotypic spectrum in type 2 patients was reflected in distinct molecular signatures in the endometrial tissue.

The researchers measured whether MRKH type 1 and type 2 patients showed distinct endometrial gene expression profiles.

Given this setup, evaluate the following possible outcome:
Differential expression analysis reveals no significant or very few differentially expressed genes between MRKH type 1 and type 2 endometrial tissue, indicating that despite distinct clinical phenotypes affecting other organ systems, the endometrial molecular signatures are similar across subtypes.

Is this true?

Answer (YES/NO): YES